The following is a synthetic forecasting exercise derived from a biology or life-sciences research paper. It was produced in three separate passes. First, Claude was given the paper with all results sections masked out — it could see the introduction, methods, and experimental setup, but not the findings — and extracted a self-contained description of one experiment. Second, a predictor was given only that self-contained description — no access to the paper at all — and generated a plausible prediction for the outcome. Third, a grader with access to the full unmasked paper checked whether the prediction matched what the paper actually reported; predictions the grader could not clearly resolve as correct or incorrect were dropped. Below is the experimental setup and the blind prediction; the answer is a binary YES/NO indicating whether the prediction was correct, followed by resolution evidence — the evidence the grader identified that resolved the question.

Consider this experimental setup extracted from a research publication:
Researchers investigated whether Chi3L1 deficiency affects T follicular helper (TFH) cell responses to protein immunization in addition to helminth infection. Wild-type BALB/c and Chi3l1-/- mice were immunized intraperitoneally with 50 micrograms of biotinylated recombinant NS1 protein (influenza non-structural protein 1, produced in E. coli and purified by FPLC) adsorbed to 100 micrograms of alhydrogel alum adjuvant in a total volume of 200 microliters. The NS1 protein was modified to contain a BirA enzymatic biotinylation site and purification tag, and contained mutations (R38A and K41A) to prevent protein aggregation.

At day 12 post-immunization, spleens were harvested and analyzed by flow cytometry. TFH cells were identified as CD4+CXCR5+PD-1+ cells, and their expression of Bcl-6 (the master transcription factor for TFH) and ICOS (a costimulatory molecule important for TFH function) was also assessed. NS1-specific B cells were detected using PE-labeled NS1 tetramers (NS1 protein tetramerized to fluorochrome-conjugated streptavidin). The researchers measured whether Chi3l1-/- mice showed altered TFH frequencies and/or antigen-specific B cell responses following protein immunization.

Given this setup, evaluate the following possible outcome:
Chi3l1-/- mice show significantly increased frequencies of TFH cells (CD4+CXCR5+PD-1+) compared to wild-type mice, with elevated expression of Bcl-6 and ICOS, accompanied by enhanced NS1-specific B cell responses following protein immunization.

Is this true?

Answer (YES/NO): NO